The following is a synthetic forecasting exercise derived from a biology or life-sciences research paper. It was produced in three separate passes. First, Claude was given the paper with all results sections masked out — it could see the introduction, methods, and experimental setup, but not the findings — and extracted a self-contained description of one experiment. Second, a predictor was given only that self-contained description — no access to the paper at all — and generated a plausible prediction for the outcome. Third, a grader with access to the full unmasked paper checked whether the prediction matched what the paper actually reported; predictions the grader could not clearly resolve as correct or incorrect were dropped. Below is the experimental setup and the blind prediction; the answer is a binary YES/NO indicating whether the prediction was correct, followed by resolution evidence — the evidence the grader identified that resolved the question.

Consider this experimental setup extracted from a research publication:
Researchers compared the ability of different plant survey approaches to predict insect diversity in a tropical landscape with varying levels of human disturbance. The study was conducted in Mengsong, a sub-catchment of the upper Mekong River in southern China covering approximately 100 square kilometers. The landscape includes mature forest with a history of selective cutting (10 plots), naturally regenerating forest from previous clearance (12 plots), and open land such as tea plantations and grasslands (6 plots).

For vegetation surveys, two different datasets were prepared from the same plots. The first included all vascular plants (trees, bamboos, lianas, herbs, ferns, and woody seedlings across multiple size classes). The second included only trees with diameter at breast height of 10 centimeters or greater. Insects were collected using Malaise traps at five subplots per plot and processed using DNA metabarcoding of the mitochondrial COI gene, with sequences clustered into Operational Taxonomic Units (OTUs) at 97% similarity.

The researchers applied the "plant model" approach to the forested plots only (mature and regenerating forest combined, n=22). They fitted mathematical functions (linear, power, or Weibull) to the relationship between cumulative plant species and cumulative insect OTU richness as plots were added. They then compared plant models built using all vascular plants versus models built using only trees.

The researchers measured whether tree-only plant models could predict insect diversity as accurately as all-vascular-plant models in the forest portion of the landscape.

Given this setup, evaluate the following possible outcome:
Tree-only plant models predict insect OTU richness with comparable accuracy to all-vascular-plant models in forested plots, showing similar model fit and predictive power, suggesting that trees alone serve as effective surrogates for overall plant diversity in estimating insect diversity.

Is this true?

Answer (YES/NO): YES